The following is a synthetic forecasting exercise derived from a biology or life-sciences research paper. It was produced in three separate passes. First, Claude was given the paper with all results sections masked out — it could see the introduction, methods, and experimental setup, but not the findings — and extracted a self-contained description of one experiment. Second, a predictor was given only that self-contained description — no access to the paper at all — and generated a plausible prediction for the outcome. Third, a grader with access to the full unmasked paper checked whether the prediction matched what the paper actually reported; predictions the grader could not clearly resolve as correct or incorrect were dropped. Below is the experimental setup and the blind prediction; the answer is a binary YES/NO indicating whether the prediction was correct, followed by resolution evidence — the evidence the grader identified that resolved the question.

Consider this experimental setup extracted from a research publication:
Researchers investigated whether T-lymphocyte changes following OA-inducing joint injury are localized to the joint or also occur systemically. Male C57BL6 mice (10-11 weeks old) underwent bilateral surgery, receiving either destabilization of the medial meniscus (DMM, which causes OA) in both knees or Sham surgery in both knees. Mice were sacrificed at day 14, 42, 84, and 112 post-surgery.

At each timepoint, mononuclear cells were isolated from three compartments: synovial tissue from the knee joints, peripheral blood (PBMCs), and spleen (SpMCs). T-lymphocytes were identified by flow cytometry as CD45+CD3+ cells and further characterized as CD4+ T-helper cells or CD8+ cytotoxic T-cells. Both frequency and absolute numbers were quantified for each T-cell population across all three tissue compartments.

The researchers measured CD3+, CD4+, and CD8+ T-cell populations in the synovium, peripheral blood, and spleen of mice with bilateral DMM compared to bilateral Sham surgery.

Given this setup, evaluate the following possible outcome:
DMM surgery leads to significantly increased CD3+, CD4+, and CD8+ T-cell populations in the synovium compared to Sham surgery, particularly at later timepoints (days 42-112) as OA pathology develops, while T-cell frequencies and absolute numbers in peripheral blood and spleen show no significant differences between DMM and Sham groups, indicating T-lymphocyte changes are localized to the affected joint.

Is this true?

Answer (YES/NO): NO